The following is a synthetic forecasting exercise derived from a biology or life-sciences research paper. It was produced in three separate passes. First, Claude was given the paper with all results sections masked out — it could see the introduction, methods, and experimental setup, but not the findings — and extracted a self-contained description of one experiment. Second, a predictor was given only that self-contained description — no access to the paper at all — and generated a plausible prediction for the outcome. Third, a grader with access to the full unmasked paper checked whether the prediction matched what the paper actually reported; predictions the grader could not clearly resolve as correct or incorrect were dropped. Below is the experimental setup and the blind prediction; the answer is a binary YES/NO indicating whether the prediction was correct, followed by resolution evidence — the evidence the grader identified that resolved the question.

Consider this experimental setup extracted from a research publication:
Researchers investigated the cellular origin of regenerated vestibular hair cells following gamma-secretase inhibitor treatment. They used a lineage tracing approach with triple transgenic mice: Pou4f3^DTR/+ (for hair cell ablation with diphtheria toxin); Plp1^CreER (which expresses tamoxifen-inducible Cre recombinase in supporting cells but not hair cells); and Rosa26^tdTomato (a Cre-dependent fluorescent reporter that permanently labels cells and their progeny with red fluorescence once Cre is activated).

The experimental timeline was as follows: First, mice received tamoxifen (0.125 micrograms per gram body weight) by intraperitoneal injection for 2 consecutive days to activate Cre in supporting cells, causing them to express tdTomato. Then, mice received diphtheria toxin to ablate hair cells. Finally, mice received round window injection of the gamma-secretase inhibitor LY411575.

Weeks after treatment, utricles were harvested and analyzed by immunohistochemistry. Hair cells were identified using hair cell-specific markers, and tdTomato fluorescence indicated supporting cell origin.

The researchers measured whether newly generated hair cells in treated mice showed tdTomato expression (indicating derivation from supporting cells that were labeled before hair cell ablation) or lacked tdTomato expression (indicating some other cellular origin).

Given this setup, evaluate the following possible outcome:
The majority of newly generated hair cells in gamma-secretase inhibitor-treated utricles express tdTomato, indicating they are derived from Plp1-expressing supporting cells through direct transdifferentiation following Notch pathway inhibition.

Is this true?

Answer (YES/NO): NO